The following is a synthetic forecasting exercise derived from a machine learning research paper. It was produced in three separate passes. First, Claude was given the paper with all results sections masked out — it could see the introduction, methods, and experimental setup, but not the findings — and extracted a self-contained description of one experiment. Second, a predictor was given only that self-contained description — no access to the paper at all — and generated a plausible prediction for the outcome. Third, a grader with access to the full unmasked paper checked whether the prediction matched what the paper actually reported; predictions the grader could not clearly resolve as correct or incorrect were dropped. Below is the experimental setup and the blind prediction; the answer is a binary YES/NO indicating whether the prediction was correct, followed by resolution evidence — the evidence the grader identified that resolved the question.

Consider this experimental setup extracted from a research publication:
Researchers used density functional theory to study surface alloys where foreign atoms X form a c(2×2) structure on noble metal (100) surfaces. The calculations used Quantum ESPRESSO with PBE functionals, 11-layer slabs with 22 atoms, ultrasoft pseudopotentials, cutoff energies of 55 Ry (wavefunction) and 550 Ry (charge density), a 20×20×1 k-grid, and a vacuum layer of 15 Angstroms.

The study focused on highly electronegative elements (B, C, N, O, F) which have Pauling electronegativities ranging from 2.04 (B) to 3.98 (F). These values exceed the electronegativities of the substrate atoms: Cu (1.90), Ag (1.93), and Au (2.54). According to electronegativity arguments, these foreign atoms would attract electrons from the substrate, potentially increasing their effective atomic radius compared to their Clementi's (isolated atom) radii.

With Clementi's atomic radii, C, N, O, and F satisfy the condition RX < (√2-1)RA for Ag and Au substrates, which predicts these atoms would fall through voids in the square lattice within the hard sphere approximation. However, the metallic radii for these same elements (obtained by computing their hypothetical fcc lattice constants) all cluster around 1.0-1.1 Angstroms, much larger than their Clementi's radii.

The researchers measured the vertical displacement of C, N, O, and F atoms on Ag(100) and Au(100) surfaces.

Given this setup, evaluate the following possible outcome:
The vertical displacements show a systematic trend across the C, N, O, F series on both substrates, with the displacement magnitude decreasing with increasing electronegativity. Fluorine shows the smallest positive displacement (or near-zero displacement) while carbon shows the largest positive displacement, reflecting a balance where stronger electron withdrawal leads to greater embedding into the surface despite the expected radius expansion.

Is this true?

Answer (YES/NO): NO